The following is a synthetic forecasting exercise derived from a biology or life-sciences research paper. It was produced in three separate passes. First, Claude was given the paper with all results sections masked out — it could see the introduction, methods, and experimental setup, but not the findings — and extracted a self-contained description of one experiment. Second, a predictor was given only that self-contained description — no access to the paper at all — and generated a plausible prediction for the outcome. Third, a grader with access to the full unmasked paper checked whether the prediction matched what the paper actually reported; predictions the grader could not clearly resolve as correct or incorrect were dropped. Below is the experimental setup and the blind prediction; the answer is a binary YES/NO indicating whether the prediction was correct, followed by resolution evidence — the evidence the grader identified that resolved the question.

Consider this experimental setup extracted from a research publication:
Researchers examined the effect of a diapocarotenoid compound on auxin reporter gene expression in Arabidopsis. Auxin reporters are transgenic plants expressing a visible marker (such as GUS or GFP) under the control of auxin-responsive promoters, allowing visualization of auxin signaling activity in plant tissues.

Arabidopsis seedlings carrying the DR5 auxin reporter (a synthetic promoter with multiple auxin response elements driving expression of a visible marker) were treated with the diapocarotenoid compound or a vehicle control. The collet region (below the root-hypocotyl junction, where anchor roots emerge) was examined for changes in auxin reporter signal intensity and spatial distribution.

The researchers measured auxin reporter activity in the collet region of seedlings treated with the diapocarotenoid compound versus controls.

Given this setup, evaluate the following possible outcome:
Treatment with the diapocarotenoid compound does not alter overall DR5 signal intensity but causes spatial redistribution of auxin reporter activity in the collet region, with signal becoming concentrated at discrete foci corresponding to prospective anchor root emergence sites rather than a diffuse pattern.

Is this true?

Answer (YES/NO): NO